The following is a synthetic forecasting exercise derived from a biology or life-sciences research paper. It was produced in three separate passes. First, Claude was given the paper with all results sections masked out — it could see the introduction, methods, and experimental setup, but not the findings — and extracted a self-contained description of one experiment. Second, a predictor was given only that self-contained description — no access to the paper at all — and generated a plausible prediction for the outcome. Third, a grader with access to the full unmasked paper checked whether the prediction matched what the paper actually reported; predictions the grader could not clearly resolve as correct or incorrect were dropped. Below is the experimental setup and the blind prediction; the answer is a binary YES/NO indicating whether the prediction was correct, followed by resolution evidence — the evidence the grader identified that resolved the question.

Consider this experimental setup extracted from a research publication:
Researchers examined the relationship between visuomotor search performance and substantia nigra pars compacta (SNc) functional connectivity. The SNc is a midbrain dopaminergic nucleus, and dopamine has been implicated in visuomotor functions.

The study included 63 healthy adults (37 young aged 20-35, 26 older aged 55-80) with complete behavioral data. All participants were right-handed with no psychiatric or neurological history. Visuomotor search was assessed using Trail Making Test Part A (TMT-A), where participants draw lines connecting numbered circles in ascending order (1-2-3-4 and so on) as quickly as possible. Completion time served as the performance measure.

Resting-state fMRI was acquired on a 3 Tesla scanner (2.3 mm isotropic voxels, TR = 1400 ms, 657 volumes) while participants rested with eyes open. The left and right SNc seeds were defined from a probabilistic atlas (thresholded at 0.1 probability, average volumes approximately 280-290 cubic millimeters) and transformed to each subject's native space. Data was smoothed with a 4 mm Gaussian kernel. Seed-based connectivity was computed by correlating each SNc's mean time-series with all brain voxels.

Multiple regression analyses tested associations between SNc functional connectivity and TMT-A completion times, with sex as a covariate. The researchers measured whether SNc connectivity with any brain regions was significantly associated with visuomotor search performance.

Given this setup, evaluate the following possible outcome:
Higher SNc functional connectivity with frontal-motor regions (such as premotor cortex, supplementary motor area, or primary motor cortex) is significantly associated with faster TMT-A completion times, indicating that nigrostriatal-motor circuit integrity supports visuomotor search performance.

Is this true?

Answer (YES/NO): NO